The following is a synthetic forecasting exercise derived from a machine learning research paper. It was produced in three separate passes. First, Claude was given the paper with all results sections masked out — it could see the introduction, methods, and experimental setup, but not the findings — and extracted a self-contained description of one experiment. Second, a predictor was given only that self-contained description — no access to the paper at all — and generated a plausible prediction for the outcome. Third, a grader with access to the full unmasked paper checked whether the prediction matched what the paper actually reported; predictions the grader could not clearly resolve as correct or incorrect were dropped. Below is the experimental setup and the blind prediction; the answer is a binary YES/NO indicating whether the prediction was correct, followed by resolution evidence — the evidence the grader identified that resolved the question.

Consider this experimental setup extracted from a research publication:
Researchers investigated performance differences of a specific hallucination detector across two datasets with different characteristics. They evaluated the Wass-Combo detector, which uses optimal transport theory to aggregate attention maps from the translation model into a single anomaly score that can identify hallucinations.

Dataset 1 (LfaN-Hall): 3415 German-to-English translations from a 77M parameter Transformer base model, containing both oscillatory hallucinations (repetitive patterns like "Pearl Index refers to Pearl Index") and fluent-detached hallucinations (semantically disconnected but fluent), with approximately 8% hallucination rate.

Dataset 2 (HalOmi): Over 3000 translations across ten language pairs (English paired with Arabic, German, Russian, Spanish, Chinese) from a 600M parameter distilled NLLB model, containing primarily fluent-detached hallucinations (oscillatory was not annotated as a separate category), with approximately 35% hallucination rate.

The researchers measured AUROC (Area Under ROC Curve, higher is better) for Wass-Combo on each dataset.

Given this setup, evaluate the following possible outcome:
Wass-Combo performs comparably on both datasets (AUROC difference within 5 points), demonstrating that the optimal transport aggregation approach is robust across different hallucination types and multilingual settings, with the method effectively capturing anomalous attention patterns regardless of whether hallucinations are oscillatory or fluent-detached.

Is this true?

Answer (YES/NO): NO